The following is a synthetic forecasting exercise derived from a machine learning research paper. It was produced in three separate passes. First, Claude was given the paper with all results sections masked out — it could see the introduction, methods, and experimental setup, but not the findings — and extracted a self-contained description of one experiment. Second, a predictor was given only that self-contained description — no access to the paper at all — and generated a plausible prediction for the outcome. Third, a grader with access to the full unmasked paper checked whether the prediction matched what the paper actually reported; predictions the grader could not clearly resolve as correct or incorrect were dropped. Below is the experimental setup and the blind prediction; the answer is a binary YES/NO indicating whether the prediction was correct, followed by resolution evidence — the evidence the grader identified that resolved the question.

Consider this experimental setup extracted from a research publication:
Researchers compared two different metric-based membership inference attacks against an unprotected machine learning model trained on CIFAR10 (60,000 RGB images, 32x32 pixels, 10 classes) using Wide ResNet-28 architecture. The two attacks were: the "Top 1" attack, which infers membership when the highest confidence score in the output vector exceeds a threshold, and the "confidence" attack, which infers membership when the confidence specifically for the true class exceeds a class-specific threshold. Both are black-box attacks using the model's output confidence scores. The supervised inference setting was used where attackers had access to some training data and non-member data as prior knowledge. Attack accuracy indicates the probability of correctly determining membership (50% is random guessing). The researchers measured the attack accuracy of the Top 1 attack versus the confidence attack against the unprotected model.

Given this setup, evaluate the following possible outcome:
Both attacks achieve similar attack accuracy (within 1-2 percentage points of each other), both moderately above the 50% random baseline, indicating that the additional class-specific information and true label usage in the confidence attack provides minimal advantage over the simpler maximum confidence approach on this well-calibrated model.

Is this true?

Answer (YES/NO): YES